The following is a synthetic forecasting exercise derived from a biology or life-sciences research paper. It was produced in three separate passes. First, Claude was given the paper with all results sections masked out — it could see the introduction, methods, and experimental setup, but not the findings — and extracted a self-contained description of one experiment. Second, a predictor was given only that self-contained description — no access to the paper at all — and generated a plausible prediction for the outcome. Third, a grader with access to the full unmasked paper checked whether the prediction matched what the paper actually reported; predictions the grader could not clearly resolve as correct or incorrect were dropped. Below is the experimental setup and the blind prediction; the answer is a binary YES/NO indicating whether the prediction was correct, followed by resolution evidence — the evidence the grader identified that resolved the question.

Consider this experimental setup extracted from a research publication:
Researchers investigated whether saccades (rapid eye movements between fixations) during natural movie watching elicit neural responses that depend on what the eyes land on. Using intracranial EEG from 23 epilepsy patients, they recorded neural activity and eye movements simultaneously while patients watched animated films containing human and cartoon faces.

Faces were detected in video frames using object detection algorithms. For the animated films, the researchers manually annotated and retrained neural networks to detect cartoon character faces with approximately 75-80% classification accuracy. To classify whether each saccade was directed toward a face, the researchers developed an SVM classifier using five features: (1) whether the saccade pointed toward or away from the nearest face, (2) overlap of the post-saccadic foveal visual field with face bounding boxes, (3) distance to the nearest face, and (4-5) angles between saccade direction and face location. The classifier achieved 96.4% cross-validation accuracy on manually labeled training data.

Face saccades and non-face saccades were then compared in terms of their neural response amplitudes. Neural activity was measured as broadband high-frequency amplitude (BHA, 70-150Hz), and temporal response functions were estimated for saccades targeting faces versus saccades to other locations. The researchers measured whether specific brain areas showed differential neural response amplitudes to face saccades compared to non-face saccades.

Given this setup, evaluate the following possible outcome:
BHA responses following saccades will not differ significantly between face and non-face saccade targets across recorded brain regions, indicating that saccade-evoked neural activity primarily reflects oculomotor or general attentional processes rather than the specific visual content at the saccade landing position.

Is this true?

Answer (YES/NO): NO